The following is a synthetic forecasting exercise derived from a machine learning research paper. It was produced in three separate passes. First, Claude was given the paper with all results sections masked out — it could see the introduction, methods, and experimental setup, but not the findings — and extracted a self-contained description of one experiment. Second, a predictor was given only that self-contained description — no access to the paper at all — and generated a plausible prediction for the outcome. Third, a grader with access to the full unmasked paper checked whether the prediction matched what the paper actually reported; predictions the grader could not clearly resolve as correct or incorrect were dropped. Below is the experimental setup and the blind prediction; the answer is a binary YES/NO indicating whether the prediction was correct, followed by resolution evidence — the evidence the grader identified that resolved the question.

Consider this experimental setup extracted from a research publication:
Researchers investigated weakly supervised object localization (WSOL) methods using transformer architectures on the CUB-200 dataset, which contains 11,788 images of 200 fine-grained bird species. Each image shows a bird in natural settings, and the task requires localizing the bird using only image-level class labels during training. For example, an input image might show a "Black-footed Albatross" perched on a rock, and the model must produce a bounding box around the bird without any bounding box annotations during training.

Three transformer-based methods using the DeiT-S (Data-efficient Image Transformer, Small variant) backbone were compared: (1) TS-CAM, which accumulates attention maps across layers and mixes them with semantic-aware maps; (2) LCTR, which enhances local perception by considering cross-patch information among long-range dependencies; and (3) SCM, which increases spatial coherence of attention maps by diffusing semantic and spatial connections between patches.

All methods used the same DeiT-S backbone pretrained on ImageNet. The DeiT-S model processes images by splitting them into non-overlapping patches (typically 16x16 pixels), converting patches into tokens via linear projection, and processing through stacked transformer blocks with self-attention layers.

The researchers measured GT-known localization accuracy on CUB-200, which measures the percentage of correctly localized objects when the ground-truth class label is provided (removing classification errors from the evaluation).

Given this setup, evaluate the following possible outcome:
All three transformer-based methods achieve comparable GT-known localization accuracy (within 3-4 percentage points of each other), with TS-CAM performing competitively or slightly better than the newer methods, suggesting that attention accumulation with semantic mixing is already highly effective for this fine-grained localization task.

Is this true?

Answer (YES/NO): NO